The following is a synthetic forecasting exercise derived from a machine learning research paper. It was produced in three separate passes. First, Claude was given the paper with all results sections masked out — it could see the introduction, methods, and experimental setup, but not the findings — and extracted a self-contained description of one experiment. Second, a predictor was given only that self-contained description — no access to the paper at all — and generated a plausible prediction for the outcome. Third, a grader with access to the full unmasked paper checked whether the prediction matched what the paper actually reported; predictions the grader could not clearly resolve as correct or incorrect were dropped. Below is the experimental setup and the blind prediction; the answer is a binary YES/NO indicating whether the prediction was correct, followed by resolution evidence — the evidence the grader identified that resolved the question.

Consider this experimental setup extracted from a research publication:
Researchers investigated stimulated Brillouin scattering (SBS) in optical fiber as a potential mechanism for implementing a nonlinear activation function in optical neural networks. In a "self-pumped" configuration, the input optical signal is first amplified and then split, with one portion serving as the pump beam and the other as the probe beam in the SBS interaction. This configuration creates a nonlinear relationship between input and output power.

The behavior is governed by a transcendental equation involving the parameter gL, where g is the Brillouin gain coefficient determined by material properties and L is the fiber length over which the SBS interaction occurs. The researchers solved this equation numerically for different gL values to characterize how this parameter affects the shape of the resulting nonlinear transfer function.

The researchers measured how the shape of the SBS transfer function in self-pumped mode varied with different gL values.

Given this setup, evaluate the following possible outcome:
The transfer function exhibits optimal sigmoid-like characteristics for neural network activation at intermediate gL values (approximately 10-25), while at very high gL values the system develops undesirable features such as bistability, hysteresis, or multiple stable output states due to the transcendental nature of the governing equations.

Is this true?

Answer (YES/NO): NO